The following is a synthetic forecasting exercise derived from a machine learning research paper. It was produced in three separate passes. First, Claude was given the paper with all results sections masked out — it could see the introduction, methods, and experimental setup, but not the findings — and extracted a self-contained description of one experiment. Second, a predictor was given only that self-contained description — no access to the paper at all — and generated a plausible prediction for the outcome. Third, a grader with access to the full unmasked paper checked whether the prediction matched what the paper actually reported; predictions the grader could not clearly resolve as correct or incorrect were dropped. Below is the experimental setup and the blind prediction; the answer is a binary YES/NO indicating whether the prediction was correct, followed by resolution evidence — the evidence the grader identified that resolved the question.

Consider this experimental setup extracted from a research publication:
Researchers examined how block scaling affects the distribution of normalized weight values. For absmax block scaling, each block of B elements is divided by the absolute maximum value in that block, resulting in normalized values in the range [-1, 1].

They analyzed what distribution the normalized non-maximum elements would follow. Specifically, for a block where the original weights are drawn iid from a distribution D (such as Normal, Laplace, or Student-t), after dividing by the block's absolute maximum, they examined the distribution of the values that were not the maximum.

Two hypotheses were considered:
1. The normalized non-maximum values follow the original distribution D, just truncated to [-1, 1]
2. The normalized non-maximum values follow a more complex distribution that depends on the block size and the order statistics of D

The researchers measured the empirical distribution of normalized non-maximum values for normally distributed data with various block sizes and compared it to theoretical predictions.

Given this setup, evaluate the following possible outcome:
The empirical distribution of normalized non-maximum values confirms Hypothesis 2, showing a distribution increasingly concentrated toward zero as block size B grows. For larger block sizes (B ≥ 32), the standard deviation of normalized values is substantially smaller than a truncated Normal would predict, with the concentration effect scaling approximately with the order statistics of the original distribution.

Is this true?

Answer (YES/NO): NO